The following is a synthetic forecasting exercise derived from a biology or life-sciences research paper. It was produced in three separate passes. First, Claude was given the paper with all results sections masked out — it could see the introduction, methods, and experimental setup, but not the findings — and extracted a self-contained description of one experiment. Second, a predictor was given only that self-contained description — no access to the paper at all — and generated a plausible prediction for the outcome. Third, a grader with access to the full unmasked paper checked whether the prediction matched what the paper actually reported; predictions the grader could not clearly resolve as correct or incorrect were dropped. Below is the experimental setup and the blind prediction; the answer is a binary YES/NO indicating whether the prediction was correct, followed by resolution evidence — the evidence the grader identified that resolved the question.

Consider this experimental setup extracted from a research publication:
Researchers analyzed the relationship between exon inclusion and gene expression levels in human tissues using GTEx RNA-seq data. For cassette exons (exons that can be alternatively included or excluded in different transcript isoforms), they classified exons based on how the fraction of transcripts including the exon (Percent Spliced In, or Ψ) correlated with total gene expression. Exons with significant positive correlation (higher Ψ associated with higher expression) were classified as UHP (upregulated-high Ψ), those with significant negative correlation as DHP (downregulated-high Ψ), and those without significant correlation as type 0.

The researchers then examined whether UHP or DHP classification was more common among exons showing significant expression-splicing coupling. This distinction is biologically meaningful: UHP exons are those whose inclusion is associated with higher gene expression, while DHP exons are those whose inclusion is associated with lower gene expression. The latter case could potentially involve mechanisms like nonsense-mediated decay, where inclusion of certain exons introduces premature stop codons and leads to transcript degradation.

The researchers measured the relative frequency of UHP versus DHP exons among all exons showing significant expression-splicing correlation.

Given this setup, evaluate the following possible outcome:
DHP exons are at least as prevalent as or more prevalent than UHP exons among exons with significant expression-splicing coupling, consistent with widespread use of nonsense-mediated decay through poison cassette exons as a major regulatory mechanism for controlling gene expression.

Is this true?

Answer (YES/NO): NO